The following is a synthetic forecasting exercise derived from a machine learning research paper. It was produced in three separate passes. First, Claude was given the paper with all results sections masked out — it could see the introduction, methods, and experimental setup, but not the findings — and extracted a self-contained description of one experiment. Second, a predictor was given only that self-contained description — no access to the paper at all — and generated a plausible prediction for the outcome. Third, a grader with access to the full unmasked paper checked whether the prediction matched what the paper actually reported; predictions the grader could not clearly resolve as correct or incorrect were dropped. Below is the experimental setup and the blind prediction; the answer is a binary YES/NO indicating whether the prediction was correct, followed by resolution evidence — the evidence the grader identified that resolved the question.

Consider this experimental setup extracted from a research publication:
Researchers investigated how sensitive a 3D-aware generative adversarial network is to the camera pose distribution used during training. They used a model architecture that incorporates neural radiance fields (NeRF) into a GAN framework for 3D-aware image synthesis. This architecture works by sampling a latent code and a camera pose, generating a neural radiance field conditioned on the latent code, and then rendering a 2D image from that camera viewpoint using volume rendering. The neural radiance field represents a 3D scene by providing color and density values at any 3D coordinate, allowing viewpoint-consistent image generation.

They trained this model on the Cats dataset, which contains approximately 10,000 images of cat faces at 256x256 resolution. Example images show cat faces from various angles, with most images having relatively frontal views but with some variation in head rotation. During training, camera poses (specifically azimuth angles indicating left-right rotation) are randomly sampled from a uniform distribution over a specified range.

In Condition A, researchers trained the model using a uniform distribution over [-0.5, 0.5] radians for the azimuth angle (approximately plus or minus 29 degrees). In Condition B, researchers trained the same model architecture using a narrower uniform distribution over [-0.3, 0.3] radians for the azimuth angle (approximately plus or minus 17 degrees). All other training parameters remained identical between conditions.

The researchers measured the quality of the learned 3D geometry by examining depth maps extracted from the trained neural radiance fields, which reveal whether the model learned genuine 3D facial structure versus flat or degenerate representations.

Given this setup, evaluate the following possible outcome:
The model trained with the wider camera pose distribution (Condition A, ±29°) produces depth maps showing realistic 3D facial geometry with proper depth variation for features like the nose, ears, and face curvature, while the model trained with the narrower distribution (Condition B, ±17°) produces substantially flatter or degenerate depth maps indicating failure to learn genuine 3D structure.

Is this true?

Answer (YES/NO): YES